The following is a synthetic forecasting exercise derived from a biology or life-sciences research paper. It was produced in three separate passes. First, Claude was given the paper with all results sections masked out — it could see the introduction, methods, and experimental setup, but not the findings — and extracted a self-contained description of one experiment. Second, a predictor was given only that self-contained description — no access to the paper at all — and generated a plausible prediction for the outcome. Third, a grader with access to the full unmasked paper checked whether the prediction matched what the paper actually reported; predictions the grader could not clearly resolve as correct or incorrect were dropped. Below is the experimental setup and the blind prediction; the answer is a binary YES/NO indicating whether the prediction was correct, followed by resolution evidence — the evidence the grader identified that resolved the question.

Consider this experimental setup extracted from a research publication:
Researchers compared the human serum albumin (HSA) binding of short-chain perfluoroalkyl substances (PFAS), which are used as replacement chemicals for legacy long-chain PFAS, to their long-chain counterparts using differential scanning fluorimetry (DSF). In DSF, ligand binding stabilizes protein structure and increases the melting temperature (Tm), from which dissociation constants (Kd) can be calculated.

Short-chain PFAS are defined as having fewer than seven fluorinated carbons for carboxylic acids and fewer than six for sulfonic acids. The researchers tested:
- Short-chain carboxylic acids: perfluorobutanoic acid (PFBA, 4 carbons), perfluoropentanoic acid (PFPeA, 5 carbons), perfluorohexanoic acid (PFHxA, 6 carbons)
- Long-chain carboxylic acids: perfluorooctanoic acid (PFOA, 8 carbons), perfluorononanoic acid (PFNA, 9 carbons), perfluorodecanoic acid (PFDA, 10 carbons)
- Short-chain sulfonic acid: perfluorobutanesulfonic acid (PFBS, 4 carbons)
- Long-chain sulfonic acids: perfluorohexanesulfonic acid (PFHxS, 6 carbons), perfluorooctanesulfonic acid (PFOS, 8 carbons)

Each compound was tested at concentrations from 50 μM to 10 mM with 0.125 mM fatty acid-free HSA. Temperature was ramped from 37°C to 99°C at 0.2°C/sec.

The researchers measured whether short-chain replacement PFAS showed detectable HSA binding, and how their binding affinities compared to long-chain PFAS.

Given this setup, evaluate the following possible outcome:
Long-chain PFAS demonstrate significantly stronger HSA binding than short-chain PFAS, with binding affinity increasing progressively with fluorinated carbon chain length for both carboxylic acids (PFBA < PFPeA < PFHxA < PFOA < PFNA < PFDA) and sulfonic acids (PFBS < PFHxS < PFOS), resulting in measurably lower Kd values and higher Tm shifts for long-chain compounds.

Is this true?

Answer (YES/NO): NO